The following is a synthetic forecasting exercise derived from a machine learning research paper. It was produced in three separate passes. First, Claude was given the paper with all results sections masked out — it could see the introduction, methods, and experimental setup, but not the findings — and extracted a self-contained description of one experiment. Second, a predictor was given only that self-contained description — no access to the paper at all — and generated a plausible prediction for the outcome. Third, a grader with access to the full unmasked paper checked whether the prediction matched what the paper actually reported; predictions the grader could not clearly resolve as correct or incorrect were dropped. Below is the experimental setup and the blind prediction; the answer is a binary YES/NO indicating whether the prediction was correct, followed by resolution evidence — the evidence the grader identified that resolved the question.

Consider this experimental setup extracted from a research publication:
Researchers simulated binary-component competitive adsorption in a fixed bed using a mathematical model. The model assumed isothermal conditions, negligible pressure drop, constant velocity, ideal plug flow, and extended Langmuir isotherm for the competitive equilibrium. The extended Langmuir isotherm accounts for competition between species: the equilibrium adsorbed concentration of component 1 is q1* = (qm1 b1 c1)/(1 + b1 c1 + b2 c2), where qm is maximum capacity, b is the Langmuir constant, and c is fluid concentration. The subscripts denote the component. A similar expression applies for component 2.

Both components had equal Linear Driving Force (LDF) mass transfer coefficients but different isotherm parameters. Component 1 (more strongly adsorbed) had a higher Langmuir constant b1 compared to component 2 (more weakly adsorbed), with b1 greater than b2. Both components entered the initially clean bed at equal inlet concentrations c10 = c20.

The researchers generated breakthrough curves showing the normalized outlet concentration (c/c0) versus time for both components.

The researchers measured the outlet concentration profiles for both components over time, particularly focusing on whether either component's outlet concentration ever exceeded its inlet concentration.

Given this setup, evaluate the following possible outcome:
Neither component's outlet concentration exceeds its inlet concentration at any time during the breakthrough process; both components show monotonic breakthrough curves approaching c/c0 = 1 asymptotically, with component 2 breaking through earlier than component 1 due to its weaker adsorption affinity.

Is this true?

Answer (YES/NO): NO